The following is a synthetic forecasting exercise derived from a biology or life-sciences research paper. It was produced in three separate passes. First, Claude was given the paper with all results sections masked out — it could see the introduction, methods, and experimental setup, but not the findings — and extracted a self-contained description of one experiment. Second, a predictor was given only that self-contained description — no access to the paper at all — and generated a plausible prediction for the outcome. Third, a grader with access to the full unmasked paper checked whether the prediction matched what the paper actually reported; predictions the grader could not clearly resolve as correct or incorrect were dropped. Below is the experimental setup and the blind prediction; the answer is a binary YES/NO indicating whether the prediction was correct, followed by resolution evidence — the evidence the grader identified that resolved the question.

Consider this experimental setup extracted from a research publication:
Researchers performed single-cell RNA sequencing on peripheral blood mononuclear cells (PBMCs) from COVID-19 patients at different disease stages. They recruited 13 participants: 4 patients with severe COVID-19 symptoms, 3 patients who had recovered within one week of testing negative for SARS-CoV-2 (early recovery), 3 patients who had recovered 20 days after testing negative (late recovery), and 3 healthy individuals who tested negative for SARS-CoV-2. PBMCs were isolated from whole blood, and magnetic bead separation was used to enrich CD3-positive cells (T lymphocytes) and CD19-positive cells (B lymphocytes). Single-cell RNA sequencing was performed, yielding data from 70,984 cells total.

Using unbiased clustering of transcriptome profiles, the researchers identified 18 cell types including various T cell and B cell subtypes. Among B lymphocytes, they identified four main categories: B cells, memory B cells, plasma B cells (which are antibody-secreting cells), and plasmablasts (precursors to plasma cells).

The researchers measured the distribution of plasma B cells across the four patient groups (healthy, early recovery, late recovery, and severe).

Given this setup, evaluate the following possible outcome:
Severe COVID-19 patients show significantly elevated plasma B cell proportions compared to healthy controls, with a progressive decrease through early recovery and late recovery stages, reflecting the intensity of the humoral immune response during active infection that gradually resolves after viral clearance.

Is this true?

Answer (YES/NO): NO